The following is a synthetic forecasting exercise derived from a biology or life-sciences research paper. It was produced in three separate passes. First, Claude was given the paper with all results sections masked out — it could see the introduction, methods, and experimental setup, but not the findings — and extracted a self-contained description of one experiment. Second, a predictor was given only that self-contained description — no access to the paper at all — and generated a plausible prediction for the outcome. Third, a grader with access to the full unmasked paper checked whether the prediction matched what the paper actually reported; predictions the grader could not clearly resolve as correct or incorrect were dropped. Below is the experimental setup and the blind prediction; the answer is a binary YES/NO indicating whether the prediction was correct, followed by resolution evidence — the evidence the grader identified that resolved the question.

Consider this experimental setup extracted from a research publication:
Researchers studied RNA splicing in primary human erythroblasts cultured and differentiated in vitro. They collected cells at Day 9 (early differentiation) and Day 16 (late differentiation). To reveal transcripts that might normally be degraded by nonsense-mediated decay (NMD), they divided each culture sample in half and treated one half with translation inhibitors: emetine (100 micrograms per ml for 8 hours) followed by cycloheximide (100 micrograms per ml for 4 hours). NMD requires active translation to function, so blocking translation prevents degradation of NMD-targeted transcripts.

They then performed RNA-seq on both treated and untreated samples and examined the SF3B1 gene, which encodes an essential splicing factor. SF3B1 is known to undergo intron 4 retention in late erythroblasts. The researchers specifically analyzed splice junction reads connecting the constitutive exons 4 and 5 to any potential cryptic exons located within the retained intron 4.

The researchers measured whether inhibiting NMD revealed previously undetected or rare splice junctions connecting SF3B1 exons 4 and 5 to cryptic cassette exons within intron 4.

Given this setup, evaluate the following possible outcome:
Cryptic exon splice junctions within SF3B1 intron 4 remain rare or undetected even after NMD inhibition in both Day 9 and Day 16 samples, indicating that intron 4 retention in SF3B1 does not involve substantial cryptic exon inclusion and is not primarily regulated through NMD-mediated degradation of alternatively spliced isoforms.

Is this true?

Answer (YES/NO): NO